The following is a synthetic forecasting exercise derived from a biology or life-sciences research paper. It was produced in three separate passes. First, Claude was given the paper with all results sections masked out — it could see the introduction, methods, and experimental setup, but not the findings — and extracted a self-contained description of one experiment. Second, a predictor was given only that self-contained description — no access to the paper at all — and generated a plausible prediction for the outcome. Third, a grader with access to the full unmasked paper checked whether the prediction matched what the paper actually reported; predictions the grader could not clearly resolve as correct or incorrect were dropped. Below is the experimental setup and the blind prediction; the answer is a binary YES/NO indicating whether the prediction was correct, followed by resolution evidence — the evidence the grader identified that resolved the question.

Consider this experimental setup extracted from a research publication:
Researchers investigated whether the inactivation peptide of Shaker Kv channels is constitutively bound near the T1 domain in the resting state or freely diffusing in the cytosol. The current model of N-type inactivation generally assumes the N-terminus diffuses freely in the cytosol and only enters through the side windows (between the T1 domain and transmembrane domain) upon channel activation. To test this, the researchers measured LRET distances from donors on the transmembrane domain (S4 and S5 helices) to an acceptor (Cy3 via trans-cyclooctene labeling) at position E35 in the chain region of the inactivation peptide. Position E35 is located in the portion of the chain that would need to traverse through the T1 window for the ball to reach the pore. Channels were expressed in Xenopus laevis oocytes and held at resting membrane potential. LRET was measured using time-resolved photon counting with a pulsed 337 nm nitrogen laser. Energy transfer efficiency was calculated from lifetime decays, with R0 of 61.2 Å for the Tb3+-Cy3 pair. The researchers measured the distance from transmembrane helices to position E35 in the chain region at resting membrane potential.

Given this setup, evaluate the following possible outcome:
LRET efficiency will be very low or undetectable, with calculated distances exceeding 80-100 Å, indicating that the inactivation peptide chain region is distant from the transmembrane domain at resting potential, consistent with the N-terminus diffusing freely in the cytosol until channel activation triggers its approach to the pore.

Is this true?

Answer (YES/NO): NO